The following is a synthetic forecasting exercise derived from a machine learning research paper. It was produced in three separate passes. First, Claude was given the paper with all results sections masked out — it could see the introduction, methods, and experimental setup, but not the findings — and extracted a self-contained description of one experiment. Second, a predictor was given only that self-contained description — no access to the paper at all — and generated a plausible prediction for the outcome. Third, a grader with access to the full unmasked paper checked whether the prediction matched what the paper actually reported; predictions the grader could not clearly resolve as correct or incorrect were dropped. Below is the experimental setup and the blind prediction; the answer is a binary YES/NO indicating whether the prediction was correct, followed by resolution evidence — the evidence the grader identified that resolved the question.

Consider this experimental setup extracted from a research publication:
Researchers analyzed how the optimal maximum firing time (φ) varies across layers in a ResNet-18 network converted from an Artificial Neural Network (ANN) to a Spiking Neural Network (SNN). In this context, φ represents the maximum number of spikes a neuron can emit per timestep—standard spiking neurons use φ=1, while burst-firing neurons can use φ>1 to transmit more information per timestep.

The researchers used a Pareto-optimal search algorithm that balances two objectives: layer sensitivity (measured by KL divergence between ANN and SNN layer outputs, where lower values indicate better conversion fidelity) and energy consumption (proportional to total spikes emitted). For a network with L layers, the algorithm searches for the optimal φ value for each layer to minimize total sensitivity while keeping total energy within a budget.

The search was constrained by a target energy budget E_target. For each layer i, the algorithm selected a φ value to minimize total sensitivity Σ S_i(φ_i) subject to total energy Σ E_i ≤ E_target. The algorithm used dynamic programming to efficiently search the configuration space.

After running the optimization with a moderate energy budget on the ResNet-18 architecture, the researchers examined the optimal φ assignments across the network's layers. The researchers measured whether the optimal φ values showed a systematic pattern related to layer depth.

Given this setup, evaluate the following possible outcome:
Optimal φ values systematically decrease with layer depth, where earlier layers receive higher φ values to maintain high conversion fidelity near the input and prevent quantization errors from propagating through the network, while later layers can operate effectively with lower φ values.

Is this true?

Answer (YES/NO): NO